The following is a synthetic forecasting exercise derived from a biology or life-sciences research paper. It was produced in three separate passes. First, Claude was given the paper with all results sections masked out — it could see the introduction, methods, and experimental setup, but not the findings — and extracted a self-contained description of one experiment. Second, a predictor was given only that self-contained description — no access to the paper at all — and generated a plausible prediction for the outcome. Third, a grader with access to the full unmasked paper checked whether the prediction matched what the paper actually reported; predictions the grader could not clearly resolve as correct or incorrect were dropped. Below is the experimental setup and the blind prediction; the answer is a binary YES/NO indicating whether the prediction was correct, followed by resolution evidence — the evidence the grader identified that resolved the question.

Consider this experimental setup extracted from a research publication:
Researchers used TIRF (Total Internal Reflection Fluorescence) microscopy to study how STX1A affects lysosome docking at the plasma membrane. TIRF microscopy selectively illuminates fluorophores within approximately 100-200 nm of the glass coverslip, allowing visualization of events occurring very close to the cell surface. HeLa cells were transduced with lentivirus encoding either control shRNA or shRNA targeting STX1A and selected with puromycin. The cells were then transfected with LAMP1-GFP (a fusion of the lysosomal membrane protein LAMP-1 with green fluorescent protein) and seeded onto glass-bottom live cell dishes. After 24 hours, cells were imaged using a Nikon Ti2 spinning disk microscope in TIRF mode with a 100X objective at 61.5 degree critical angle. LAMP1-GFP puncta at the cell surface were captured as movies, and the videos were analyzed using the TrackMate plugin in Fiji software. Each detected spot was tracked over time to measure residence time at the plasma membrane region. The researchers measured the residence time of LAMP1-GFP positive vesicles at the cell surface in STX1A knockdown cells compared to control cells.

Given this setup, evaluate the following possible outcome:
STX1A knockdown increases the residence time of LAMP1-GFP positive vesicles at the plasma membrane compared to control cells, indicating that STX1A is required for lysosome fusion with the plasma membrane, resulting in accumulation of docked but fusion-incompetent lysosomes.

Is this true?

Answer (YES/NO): NO